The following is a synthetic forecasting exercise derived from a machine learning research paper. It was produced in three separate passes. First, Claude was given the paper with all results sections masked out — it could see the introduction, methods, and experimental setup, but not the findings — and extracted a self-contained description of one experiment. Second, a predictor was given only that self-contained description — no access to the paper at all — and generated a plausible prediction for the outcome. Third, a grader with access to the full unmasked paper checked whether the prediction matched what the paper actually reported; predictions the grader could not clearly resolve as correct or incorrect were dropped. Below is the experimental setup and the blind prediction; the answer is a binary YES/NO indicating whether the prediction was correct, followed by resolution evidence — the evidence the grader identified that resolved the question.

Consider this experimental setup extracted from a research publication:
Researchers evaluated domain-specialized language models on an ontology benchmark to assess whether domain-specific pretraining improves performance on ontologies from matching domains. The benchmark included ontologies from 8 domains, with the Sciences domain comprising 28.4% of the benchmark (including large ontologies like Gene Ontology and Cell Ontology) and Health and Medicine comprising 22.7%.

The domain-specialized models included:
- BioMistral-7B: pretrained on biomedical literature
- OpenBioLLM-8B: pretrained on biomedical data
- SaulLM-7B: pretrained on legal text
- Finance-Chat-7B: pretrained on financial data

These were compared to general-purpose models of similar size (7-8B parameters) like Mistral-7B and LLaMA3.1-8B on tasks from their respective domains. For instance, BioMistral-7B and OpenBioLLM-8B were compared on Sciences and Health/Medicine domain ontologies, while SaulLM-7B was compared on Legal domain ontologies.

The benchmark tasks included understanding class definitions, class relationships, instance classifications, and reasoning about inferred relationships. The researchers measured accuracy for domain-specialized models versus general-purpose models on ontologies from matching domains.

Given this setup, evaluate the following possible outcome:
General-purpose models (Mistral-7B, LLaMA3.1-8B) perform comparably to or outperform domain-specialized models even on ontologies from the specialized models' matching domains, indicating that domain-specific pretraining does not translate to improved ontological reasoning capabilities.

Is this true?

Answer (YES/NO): YES